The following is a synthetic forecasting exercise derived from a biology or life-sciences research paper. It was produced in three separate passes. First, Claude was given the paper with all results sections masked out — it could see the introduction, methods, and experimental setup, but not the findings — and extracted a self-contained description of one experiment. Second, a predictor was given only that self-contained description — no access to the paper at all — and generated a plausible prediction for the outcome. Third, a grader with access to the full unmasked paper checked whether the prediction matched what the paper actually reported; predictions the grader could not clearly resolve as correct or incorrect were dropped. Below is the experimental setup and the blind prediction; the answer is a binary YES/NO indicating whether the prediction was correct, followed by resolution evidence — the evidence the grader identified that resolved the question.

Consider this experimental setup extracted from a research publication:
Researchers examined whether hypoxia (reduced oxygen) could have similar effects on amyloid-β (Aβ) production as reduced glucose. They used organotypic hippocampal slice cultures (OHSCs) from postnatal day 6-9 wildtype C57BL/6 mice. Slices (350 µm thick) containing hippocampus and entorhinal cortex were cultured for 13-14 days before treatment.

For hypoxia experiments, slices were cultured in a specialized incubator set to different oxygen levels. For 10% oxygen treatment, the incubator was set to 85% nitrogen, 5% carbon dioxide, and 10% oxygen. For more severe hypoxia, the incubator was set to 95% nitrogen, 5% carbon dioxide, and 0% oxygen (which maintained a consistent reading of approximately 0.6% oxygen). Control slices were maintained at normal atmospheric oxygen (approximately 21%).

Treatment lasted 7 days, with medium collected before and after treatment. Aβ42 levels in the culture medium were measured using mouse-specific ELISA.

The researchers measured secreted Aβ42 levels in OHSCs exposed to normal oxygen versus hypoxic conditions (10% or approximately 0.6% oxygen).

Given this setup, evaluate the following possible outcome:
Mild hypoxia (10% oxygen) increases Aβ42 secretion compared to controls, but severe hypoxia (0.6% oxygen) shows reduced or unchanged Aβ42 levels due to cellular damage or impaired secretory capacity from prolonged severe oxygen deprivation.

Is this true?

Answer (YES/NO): NO